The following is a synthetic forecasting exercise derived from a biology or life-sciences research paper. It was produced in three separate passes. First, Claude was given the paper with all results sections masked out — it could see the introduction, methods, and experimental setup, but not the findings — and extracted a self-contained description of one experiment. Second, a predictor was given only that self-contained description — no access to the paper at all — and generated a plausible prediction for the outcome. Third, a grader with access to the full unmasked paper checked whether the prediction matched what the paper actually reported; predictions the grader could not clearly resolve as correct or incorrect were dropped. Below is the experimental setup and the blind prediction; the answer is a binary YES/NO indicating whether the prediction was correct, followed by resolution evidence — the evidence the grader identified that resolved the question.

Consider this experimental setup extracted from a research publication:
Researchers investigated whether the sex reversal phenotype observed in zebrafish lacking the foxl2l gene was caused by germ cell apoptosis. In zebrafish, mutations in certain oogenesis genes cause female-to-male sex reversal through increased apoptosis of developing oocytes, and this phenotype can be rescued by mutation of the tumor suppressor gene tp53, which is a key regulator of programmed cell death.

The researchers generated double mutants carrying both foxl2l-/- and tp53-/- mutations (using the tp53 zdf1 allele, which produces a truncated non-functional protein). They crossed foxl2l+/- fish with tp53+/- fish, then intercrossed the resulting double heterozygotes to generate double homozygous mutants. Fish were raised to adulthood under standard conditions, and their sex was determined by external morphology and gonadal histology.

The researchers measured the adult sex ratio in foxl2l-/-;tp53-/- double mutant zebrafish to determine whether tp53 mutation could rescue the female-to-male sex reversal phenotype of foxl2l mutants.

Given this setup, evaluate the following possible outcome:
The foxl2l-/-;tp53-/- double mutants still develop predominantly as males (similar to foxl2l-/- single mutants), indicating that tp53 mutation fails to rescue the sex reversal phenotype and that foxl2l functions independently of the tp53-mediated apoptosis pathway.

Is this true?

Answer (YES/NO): YES